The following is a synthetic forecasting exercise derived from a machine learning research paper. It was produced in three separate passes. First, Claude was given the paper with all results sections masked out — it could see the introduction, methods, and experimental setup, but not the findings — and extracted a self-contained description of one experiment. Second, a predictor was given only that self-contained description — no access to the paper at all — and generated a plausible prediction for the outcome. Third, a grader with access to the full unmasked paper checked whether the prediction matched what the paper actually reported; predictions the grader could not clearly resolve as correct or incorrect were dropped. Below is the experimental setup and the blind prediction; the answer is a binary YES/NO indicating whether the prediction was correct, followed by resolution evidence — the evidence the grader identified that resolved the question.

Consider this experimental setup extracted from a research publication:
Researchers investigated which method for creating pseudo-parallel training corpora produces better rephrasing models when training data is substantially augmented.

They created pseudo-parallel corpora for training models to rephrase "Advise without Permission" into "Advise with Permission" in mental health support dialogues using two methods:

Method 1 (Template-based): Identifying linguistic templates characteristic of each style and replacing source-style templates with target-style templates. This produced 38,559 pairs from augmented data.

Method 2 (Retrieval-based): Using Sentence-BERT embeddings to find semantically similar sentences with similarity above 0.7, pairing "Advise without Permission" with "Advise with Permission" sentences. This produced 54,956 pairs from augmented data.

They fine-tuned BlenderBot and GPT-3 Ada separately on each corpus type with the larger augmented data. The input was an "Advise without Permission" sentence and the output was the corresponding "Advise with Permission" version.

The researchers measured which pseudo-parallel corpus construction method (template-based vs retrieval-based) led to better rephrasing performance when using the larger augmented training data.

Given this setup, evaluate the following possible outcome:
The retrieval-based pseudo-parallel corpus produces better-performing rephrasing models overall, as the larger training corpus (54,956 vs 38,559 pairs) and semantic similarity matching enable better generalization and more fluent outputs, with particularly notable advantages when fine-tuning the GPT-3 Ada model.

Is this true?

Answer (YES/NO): NO